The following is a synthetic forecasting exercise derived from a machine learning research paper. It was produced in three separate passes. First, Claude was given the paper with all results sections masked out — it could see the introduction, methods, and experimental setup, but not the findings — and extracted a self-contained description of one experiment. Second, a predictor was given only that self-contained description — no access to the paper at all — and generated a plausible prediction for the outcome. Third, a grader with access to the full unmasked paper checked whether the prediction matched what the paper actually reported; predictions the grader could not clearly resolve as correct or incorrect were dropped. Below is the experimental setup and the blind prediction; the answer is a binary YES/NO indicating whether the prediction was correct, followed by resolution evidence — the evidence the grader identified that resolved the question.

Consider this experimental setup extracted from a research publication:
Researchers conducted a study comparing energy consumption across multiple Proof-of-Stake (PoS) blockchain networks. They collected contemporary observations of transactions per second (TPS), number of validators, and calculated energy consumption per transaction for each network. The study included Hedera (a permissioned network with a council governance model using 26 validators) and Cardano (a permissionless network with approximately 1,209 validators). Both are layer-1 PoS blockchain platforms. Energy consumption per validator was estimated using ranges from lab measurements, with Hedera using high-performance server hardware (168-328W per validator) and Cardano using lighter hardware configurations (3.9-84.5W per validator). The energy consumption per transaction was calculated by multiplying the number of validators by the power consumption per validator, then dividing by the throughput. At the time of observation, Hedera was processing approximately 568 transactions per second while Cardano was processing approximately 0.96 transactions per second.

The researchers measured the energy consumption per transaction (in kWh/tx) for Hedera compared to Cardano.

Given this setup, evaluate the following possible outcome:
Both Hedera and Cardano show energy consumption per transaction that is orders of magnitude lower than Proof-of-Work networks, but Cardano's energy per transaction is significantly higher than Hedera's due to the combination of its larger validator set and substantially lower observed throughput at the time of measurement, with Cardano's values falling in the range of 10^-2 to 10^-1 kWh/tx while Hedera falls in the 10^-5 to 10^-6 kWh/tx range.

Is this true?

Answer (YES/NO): YES